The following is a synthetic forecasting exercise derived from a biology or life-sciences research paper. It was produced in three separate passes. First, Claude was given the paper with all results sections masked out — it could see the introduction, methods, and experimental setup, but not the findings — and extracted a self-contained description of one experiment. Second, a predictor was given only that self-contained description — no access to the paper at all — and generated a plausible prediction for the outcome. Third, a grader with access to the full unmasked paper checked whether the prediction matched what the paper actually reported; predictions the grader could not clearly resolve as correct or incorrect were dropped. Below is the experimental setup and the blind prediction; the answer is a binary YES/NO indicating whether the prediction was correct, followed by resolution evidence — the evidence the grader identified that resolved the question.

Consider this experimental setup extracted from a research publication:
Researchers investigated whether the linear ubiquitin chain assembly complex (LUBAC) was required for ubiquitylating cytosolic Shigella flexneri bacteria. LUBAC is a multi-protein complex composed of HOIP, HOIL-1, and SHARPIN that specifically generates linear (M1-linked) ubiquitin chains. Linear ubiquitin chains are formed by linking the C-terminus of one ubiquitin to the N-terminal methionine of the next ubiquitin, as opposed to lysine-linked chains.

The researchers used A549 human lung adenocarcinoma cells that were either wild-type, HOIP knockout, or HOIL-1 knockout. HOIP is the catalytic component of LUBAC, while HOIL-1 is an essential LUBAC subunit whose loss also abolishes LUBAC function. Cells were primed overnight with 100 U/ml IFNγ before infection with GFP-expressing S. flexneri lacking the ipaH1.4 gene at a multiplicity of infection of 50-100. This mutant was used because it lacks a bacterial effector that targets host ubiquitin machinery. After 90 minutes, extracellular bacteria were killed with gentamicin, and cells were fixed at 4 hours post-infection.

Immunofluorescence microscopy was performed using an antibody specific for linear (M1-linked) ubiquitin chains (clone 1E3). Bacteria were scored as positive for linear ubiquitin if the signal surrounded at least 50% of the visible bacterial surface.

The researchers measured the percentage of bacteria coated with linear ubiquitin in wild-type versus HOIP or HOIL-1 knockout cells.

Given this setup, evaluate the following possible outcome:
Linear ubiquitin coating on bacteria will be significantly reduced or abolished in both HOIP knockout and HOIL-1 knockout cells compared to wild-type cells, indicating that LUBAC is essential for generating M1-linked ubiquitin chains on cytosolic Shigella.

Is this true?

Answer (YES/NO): NO